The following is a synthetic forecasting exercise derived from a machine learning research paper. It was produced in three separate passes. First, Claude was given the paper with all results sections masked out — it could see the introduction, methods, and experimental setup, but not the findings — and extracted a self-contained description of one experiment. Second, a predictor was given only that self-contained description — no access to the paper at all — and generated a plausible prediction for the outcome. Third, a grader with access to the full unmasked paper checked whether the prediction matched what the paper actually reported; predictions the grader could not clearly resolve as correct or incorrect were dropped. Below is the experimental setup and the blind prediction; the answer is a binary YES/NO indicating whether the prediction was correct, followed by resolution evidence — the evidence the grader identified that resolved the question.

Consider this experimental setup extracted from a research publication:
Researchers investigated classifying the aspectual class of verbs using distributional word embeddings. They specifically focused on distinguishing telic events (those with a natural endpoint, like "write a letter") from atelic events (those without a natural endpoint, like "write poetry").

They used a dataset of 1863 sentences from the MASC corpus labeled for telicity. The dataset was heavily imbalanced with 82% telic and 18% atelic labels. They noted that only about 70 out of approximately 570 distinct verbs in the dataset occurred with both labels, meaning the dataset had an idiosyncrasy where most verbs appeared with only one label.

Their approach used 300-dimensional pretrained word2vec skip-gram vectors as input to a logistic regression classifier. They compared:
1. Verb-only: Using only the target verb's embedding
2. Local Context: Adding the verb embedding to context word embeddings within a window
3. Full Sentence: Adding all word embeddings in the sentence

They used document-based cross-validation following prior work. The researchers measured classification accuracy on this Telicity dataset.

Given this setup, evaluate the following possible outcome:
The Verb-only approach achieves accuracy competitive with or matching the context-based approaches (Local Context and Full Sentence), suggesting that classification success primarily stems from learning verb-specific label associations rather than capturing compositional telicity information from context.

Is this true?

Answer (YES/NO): YES